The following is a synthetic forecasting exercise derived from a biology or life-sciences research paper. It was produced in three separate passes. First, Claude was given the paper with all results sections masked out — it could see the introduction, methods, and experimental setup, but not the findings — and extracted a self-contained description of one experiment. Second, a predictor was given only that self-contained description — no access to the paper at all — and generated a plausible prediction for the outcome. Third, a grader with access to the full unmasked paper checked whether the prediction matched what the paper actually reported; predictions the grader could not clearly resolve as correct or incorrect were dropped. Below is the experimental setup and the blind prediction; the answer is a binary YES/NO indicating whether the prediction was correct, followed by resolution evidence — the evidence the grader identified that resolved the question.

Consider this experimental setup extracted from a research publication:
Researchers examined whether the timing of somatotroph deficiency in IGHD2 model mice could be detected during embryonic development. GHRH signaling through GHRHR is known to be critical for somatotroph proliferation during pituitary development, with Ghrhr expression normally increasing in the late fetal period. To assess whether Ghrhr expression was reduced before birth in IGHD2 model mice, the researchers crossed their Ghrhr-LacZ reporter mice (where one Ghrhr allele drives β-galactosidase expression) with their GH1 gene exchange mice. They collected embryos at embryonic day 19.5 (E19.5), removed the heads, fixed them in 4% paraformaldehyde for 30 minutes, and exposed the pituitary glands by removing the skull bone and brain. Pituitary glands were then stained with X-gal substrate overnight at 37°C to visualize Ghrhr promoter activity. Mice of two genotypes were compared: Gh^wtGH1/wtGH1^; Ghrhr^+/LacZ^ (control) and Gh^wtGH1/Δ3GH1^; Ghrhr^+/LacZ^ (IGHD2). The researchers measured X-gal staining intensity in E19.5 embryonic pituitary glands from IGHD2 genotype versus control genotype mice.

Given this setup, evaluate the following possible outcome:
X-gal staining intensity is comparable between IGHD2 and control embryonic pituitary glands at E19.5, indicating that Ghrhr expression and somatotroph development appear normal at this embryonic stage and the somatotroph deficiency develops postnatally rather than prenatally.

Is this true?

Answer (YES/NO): NO